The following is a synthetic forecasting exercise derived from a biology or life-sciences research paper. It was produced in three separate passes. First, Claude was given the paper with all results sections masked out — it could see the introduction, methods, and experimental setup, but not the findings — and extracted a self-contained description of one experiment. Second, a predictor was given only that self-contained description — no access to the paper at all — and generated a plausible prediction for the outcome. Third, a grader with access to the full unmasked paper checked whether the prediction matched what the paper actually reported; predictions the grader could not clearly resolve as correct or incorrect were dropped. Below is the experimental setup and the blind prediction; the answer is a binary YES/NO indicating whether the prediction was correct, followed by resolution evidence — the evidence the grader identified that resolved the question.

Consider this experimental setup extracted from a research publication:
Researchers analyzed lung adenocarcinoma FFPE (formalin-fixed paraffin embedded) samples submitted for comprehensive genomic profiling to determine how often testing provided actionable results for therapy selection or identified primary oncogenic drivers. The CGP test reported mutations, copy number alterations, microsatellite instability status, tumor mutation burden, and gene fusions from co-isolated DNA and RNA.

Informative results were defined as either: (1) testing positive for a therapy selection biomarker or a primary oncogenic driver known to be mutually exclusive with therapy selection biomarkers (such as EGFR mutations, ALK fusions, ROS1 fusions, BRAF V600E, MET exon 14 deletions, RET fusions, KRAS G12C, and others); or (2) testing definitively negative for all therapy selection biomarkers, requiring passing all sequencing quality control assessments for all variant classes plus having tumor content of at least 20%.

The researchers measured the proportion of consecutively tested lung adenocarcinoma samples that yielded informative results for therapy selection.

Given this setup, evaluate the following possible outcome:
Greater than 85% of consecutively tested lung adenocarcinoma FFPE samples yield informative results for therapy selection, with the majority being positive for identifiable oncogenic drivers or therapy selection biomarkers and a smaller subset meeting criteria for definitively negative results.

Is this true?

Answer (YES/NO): YES